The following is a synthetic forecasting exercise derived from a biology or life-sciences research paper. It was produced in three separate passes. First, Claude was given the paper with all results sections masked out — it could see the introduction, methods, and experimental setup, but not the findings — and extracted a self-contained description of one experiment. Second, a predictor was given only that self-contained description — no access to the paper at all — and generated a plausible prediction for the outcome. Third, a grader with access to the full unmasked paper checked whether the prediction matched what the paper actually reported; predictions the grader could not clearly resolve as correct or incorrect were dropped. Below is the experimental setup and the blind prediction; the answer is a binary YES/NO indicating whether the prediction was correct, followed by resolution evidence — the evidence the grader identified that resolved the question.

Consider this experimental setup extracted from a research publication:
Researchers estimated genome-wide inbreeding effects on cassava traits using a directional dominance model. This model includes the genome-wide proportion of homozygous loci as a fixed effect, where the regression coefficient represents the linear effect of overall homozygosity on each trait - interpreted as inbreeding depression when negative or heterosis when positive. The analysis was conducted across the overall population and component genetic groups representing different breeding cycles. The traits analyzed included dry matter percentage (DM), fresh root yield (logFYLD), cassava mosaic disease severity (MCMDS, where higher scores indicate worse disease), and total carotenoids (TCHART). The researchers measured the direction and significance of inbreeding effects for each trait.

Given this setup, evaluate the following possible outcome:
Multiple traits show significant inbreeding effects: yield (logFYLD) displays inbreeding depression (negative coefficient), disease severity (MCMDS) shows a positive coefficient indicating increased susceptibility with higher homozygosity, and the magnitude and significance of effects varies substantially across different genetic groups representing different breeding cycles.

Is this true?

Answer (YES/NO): NO